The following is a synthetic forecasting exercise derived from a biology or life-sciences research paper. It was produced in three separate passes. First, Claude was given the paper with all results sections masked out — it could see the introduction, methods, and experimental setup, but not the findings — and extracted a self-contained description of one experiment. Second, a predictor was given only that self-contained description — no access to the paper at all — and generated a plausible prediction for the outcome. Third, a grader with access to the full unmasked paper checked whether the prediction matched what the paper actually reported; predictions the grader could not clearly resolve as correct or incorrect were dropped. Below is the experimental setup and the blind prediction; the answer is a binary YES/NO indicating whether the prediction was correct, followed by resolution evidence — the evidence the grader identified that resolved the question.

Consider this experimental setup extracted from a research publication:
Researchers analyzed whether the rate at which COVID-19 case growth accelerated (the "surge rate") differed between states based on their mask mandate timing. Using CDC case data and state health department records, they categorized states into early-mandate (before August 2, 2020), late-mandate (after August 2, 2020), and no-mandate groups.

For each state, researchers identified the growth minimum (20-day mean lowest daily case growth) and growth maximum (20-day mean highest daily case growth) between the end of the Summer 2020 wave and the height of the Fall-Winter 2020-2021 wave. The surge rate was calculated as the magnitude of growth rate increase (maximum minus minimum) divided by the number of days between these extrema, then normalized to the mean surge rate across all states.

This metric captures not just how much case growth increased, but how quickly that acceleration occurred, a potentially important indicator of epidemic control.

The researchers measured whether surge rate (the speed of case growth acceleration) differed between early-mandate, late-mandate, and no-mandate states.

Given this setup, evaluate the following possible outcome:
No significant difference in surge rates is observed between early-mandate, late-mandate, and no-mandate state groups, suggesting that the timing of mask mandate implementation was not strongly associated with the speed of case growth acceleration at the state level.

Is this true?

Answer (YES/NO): YES